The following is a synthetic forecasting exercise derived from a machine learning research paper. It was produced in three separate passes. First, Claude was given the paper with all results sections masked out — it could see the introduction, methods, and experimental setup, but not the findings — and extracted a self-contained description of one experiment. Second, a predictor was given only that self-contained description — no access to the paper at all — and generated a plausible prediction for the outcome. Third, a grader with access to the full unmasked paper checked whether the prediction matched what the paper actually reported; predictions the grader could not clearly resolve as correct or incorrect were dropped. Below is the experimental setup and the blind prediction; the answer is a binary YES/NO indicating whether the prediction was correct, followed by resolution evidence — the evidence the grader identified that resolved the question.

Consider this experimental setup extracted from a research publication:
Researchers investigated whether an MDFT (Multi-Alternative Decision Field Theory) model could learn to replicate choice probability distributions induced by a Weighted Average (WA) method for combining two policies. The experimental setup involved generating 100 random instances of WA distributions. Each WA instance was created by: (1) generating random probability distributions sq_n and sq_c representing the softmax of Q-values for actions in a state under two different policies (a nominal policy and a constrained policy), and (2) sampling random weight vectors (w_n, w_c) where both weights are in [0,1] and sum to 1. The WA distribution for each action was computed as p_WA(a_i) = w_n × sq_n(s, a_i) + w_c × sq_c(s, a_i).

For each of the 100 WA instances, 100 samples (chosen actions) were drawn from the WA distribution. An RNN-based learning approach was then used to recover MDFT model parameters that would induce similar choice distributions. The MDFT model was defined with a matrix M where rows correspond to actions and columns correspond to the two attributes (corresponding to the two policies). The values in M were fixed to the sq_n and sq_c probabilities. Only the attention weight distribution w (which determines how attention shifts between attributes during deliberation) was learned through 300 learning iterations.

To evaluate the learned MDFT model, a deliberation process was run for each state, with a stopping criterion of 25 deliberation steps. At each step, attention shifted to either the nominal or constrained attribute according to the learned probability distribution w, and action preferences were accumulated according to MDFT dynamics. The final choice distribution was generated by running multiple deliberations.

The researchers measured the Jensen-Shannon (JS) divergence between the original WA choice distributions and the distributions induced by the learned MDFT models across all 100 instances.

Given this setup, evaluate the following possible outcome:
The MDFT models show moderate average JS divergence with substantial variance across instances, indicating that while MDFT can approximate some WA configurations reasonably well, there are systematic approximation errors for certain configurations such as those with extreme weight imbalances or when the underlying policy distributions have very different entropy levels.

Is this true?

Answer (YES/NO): NO